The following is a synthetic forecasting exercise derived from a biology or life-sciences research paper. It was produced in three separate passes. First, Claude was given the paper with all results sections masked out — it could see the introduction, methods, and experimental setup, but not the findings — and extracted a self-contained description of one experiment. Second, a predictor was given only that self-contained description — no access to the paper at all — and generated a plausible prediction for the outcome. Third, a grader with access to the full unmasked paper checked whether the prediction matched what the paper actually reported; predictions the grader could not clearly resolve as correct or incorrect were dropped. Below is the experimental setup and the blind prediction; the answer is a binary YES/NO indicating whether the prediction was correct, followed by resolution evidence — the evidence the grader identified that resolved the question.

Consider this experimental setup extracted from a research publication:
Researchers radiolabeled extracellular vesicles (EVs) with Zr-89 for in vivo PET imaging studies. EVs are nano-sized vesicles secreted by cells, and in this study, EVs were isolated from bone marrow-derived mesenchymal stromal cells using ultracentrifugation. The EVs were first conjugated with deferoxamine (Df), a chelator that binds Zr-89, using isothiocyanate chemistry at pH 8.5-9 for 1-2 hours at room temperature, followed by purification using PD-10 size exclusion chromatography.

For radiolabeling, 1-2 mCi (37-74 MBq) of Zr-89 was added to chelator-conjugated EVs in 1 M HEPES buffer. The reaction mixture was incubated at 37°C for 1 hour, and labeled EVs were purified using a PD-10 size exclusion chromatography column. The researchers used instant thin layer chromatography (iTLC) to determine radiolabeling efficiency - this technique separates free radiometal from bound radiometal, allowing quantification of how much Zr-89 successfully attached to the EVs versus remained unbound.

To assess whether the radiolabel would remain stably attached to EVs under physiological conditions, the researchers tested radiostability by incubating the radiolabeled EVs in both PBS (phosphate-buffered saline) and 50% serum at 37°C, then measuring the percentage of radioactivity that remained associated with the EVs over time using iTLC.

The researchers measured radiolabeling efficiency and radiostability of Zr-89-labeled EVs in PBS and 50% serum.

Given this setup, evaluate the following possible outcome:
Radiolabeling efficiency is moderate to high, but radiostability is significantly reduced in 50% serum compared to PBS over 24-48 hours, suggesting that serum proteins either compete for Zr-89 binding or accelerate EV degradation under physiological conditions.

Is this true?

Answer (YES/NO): NO